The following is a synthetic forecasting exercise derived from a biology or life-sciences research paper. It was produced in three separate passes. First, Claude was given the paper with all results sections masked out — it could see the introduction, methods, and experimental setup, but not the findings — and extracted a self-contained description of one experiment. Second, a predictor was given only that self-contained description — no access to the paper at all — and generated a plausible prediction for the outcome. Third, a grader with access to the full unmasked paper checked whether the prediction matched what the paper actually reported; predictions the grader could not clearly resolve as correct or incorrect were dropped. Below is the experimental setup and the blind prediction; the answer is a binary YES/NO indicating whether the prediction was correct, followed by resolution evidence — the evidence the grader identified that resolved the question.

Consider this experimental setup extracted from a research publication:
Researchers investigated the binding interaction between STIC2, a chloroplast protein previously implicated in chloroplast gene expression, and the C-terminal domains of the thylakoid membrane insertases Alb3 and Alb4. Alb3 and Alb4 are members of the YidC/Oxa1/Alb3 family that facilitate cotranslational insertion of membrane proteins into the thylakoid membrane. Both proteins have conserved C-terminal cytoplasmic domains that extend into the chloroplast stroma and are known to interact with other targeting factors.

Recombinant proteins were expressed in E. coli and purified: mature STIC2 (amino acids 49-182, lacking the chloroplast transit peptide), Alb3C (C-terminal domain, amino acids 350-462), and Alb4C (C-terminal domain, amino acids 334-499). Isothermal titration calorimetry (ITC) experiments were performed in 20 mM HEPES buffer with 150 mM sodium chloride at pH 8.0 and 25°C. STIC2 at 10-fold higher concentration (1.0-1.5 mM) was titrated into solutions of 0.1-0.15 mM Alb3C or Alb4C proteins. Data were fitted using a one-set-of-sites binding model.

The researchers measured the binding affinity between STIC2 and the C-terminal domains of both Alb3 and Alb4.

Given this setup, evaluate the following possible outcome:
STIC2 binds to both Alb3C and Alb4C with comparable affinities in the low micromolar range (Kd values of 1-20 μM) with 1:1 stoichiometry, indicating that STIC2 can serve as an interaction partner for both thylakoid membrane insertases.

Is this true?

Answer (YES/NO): NO